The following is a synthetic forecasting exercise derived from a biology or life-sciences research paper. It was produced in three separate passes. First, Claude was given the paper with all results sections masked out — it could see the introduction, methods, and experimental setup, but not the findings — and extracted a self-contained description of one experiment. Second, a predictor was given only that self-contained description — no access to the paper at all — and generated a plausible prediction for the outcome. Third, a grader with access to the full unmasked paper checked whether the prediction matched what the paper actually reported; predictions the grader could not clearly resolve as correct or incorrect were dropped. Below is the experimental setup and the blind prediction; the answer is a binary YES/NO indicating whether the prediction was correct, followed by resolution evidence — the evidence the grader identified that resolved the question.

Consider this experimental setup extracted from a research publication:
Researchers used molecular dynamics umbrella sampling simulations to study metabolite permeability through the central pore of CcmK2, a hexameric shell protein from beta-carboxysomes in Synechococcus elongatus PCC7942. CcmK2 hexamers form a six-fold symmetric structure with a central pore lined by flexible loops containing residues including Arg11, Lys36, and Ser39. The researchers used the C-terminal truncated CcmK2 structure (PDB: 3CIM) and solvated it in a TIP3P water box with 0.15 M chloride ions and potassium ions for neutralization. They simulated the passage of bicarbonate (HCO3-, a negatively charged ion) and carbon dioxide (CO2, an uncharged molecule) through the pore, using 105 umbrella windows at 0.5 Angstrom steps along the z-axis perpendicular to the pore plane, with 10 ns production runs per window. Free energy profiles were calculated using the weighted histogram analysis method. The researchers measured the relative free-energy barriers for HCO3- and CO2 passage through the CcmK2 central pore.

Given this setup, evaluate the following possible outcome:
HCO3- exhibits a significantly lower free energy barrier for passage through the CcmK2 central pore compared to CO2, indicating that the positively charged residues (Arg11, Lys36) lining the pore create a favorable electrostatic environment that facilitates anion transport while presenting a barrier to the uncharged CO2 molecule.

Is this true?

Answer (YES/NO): YES